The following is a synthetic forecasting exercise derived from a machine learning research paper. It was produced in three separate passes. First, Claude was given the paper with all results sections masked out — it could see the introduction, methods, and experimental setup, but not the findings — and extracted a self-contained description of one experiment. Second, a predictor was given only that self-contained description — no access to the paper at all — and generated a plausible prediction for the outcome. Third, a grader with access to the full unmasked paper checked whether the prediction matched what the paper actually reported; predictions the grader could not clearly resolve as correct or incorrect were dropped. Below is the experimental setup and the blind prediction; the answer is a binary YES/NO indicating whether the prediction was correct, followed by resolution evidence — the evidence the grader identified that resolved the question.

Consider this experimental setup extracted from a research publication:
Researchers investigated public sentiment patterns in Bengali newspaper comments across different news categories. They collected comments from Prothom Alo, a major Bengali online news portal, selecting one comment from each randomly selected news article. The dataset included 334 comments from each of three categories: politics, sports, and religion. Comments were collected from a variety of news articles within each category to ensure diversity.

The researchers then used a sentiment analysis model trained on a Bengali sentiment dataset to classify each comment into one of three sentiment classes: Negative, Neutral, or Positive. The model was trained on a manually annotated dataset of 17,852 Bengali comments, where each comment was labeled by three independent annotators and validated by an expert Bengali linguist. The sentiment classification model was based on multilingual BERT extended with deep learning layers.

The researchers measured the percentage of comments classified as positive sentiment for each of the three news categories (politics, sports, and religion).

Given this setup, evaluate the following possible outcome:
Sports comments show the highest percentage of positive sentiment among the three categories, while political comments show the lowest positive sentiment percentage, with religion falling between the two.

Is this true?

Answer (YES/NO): NO